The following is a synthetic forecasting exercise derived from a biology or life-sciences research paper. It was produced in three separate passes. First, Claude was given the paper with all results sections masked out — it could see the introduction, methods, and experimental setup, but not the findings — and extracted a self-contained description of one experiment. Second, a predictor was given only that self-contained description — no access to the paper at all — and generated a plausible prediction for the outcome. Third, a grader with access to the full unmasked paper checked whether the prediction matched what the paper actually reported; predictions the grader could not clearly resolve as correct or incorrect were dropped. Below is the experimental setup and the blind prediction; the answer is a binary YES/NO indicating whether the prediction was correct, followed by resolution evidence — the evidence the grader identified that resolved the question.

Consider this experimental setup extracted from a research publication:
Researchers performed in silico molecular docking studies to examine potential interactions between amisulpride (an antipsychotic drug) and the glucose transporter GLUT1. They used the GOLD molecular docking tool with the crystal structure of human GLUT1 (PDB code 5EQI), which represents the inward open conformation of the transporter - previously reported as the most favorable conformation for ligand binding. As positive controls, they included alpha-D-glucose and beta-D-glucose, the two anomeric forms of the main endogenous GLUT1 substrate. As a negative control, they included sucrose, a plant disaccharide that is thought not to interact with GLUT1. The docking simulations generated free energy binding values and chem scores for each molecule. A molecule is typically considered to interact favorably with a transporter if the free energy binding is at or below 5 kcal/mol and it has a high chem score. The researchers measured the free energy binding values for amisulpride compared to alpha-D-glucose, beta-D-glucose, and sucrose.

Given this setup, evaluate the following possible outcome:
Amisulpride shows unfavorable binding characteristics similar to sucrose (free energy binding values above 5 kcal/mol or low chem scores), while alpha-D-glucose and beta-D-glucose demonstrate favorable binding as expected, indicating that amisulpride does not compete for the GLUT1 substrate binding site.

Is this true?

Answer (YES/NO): NO